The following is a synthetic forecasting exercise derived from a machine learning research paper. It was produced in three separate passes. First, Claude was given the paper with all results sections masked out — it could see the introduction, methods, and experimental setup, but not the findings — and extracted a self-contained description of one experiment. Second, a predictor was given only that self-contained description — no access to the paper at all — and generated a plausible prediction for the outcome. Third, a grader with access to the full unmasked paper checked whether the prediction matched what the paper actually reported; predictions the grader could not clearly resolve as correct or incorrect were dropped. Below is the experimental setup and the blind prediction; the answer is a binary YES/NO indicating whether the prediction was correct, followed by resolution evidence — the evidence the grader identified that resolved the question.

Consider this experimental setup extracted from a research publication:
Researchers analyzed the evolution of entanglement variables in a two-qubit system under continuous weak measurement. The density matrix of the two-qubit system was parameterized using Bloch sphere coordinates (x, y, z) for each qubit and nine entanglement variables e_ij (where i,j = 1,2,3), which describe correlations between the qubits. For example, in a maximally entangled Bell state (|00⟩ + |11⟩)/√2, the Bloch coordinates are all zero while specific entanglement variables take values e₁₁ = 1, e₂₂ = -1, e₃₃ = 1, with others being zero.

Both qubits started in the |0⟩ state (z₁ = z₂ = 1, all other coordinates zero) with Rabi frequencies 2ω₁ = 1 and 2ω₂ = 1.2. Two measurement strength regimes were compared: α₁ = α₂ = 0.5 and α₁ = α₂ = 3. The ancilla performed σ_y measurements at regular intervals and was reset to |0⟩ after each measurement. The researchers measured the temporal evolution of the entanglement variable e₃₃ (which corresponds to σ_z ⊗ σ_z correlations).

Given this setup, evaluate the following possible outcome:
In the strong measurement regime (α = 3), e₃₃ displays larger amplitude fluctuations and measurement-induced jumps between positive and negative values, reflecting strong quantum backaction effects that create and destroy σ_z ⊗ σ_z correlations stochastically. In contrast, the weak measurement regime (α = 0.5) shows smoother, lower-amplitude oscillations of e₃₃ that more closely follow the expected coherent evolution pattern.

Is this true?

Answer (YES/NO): NO